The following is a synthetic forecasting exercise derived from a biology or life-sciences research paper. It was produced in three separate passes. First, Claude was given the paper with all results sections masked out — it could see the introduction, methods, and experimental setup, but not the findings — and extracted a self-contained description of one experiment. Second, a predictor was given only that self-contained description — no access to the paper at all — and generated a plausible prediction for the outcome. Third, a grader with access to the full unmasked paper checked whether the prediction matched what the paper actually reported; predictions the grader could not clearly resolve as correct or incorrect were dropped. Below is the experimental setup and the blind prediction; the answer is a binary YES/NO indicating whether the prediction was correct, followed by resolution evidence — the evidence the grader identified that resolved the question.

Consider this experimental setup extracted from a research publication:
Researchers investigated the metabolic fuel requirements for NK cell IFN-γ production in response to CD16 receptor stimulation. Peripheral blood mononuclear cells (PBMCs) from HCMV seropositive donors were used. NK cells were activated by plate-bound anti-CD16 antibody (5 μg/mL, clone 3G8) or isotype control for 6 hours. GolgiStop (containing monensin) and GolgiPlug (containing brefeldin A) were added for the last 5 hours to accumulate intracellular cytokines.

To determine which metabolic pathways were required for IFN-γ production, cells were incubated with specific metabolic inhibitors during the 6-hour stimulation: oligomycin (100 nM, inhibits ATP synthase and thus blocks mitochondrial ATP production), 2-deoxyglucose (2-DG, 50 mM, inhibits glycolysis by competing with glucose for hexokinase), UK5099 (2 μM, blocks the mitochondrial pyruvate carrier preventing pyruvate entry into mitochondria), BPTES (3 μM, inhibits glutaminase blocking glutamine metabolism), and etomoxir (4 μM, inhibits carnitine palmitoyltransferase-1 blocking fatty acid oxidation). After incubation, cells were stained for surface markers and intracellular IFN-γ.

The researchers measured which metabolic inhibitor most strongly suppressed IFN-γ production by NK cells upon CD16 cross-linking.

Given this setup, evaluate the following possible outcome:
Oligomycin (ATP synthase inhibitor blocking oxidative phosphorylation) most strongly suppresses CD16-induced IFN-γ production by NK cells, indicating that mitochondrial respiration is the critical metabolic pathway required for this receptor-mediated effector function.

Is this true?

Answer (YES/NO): NO